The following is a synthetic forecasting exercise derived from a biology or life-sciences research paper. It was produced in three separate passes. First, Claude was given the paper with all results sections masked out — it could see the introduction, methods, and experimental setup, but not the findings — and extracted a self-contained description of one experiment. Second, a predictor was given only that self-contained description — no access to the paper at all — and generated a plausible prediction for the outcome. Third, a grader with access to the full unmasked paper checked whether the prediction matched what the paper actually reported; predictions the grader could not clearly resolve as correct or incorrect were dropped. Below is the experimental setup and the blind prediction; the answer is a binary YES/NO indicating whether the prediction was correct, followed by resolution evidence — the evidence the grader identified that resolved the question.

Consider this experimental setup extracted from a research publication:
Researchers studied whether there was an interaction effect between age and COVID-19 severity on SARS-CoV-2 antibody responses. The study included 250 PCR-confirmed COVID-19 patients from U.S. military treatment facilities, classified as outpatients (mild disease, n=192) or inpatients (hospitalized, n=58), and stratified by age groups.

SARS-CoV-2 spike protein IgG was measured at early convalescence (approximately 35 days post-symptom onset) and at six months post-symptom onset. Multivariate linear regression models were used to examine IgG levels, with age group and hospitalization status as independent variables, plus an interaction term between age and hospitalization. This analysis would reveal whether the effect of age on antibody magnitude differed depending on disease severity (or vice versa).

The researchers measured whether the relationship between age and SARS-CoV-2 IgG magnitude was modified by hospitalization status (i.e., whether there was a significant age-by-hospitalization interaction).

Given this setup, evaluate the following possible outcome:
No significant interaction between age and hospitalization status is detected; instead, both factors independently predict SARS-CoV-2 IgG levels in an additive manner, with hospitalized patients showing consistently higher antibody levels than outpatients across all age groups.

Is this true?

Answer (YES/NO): NO